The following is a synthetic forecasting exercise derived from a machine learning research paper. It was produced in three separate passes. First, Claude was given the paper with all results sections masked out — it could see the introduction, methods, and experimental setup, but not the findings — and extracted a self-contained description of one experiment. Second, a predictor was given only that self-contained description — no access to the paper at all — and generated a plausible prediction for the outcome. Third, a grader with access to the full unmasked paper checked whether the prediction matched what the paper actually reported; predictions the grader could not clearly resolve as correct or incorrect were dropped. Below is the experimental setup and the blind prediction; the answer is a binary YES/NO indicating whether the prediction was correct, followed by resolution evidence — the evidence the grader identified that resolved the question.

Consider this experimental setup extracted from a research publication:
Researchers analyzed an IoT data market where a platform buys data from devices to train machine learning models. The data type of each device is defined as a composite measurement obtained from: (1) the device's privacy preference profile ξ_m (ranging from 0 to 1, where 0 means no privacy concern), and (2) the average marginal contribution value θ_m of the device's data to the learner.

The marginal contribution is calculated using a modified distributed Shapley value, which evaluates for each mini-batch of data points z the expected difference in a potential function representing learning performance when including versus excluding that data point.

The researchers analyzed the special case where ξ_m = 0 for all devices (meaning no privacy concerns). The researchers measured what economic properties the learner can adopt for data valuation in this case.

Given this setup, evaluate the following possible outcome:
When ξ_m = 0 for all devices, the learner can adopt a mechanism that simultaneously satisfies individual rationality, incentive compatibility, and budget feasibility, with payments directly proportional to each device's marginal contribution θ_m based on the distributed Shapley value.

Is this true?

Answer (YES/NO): NO